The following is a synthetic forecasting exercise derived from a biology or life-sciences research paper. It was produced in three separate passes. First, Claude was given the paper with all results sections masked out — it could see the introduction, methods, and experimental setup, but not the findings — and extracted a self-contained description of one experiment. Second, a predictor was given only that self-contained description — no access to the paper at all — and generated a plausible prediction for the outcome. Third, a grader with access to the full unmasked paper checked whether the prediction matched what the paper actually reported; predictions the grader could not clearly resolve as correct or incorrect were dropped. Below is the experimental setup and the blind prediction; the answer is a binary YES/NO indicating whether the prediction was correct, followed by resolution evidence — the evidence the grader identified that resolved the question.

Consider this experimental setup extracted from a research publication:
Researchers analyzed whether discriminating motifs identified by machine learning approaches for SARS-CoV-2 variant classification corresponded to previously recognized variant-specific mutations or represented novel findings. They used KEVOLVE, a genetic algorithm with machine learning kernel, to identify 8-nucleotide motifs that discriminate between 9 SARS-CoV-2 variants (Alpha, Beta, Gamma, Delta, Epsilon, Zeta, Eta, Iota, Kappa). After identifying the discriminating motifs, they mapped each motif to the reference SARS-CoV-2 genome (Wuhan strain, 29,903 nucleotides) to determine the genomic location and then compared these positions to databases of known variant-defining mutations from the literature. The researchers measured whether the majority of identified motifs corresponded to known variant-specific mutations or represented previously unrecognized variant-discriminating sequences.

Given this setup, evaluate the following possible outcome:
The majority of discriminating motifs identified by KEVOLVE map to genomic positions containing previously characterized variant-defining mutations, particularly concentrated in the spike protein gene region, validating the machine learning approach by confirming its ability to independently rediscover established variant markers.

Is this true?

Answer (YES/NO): NO